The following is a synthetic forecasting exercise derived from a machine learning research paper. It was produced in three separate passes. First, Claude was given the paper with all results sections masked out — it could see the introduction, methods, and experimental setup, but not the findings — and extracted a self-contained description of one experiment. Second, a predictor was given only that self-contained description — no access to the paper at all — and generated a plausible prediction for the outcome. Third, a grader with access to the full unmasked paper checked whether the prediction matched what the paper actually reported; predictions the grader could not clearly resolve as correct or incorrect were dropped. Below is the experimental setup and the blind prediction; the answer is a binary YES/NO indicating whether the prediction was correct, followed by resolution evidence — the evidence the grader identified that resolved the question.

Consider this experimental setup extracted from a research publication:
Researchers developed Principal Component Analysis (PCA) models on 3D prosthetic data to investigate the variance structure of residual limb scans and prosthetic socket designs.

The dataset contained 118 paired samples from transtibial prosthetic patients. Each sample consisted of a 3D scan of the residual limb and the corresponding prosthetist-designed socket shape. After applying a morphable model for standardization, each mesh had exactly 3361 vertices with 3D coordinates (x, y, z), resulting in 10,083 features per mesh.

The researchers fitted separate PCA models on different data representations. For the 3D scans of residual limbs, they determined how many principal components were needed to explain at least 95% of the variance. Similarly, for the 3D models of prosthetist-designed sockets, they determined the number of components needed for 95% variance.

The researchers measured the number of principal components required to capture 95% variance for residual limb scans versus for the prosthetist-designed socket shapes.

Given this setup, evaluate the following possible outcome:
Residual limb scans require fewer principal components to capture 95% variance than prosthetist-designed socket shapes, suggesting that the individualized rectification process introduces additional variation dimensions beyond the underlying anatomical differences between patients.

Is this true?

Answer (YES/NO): YES